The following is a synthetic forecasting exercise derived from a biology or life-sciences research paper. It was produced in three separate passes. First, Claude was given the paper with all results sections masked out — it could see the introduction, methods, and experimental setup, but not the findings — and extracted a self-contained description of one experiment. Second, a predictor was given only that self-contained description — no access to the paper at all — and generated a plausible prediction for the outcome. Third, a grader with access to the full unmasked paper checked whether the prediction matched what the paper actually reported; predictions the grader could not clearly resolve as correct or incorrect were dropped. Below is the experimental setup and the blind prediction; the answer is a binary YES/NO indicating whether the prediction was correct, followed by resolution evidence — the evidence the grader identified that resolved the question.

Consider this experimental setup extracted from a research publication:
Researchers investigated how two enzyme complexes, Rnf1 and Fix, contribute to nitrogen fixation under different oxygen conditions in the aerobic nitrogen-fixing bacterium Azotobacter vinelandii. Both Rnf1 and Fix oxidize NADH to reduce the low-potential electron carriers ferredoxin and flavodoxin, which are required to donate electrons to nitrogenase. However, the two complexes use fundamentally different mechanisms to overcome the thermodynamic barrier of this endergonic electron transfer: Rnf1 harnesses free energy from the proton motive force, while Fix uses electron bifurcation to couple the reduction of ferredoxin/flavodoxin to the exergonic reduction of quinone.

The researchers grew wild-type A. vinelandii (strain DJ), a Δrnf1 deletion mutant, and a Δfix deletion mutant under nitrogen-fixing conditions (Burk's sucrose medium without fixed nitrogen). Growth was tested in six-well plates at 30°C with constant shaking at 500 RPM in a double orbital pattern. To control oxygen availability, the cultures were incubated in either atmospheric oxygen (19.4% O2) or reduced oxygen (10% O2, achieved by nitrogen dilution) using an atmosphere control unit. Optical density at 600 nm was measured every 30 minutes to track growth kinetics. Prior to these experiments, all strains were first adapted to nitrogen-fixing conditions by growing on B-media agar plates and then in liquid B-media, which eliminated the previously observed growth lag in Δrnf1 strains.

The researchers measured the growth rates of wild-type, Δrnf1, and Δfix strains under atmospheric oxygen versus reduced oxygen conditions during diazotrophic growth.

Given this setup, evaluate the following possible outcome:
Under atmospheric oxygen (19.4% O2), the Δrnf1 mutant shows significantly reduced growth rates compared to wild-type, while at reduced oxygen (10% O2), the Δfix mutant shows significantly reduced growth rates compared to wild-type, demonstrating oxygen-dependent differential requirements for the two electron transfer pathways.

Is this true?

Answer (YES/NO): NO